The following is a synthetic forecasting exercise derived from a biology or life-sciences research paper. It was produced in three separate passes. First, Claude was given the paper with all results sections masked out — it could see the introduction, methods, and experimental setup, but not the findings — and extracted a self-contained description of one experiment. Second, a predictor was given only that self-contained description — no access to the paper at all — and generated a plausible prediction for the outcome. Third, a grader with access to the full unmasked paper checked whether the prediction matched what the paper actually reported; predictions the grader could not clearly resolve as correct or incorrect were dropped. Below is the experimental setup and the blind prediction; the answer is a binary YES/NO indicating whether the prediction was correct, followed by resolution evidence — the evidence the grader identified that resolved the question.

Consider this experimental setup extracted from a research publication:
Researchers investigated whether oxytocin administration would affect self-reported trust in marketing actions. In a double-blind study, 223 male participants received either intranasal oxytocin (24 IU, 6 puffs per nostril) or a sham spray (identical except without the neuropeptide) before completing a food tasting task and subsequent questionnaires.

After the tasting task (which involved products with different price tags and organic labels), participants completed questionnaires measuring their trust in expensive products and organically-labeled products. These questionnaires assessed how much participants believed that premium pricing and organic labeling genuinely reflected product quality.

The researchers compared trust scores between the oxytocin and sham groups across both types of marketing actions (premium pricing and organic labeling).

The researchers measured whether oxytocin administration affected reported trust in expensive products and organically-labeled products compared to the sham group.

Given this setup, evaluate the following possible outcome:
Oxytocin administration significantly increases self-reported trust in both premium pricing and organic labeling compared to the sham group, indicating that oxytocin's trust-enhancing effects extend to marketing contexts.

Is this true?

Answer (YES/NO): NO